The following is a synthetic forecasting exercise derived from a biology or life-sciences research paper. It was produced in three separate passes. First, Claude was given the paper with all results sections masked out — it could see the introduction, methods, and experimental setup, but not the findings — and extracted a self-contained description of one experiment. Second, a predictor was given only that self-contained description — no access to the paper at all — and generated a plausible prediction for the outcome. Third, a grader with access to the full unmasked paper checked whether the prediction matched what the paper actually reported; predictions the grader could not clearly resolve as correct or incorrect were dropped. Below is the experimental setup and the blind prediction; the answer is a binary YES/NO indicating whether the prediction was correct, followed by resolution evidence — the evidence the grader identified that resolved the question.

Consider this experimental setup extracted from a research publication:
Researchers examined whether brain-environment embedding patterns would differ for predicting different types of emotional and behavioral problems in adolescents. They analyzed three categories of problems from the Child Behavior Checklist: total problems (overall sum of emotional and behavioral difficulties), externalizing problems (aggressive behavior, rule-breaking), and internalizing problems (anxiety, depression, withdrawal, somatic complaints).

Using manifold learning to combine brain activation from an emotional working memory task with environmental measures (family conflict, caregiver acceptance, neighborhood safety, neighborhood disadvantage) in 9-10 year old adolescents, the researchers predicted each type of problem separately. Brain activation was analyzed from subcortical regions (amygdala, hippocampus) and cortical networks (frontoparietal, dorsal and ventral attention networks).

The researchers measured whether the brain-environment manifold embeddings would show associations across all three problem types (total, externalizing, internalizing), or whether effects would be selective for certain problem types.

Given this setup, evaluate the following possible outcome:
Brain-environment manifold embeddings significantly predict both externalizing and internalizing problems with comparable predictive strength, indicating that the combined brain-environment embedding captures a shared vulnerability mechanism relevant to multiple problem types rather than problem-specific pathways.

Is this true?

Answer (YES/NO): NO